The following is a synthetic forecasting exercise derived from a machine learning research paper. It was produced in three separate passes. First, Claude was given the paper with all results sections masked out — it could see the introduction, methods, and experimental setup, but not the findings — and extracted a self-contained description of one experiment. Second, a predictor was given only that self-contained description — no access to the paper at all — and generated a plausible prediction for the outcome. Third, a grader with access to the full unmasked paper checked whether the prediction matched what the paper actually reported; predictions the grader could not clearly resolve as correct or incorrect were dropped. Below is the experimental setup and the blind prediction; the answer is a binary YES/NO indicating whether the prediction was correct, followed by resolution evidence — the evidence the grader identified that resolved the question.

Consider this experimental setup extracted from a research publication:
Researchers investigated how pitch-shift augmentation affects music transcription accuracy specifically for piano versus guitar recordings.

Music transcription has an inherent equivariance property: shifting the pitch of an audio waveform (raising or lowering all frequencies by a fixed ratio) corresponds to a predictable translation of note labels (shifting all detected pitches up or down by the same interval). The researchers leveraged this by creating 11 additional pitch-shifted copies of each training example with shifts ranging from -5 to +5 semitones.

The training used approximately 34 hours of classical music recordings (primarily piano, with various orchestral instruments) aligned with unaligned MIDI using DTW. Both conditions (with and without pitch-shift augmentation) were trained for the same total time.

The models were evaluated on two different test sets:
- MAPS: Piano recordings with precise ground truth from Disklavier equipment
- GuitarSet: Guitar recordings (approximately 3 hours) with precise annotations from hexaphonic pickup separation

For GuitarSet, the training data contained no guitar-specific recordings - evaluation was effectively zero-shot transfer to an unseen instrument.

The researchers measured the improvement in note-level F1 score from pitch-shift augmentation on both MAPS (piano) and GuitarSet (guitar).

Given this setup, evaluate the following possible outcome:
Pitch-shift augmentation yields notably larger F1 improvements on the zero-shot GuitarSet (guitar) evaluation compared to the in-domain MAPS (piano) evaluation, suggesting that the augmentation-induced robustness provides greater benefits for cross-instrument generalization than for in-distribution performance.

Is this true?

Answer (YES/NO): YES